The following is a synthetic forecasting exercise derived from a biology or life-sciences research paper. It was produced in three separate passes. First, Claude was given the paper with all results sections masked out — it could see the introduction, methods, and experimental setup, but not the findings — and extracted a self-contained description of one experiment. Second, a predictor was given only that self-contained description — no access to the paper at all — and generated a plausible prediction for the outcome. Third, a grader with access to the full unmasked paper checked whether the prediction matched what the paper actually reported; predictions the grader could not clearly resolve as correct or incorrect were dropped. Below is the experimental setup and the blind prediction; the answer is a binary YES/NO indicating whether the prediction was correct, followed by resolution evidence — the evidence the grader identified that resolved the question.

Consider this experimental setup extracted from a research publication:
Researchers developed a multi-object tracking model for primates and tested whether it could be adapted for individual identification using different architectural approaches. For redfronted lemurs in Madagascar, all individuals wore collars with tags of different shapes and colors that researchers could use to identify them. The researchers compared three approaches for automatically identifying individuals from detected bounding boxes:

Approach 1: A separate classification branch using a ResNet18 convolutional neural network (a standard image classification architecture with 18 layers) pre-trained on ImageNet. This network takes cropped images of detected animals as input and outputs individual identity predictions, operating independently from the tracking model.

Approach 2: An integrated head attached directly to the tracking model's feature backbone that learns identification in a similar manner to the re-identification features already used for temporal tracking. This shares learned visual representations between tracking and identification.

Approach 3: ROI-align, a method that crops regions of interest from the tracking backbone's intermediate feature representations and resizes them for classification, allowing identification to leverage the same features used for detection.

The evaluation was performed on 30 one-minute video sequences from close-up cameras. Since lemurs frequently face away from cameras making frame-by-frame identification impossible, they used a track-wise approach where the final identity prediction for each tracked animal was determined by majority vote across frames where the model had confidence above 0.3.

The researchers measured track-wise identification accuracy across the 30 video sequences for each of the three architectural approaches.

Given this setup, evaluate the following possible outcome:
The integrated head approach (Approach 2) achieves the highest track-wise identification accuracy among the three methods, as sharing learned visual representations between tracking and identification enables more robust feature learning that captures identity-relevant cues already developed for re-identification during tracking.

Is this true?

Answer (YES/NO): NO